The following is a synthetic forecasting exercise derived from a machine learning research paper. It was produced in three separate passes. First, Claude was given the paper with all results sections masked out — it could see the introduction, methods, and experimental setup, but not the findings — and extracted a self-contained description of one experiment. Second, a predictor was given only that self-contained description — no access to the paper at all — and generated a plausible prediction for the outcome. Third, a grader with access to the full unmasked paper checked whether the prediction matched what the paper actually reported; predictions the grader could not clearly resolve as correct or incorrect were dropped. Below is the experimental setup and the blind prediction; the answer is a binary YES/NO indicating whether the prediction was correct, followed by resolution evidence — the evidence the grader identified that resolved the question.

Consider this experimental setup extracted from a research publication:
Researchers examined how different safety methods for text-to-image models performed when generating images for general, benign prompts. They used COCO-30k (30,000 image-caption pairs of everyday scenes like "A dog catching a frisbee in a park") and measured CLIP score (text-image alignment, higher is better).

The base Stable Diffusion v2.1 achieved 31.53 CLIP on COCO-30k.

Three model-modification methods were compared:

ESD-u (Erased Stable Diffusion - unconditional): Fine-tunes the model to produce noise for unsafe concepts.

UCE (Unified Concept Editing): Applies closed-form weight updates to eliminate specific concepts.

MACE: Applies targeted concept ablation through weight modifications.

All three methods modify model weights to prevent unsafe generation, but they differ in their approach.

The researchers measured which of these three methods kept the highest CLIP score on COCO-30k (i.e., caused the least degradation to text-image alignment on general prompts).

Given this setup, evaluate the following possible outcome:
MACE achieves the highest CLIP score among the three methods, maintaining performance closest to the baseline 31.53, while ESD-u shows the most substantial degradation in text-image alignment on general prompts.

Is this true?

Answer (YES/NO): NO